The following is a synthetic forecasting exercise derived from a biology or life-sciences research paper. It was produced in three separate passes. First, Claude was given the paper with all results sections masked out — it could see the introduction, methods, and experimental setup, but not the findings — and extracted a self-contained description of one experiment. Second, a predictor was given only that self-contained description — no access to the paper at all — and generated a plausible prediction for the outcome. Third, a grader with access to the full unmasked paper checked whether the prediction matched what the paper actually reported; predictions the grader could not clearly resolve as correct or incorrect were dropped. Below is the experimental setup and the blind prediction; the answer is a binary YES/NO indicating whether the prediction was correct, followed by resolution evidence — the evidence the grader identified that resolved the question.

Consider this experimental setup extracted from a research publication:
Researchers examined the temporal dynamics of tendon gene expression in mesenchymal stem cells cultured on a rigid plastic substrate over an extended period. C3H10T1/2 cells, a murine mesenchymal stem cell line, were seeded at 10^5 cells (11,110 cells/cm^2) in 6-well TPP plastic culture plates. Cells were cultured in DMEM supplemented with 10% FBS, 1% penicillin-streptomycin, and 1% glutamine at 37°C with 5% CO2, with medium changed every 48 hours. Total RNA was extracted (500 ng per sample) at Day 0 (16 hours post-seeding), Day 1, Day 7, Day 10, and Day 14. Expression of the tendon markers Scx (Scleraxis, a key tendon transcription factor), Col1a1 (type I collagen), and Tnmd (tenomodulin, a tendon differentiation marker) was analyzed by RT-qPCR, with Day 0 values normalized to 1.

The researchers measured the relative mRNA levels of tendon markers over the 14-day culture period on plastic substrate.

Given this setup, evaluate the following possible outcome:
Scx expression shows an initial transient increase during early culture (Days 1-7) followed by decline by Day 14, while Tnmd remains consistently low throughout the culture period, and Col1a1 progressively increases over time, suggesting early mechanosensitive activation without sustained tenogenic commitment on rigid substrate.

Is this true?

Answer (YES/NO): NO